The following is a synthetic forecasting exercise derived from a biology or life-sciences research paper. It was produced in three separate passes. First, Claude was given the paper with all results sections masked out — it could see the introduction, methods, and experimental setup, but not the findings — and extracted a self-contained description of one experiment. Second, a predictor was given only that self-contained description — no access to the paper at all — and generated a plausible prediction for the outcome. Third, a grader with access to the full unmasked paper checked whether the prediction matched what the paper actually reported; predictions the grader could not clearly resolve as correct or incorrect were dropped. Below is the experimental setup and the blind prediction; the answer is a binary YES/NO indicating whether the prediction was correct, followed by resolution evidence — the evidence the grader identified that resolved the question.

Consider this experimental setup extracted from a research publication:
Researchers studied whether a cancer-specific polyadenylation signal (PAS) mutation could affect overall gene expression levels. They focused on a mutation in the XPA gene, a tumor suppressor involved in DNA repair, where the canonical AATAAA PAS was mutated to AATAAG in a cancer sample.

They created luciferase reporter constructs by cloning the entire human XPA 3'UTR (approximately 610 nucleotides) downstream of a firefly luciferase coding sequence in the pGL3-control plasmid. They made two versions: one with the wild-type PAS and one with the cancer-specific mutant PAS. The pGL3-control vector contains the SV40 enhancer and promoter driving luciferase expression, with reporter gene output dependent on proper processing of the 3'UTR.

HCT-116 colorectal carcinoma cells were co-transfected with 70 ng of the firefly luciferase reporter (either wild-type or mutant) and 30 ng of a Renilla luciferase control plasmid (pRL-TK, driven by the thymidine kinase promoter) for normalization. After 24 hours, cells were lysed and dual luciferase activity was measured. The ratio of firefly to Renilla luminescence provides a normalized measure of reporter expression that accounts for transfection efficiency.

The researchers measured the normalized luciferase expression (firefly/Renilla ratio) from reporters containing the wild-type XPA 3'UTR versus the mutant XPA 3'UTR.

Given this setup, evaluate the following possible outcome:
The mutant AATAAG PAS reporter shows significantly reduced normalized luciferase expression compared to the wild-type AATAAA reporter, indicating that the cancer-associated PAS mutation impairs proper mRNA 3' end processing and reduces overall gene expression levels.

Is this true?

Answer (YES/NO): YES